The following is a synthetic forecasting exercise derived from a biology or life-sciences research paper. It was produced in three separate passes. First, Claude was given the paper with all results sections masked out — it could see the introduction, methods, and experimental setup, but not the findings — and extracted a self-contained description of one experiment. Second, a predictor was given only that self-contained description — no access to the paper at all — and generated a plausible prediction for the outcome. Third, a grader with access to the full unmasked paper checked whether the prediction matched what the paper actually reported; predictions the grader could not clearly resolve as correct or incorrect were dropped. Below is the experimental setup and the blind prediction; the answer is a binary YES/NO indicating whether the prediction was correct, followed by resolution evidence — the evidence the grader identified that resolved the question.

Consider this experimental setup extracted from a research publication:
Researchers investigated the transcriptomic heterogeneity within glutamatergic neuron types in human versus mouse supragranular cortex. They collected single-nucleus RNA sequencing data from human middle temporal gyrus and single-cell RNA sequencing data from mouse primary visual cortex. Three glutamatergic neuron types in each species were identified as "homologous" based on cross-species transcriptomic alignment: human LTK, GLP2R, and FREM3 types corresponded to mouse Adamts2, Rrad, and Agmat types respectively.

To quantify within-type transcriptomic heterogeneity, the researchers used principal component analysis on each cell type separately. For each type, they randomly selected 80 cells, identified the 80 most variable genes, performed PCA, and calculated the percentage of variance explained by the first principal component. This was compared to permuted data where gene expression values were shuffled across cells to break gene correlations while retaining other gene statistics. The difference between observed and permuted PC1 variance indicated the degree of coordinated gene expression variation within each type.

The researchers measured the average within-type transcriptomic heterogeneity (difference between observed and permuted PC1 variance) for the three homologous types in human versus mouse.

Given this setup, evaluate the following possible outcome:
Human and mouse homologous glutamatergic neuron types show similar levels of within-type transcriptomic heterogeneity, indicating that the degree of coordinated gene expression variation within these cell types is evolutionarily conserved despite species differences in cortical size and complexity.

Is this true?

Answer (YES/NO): NO